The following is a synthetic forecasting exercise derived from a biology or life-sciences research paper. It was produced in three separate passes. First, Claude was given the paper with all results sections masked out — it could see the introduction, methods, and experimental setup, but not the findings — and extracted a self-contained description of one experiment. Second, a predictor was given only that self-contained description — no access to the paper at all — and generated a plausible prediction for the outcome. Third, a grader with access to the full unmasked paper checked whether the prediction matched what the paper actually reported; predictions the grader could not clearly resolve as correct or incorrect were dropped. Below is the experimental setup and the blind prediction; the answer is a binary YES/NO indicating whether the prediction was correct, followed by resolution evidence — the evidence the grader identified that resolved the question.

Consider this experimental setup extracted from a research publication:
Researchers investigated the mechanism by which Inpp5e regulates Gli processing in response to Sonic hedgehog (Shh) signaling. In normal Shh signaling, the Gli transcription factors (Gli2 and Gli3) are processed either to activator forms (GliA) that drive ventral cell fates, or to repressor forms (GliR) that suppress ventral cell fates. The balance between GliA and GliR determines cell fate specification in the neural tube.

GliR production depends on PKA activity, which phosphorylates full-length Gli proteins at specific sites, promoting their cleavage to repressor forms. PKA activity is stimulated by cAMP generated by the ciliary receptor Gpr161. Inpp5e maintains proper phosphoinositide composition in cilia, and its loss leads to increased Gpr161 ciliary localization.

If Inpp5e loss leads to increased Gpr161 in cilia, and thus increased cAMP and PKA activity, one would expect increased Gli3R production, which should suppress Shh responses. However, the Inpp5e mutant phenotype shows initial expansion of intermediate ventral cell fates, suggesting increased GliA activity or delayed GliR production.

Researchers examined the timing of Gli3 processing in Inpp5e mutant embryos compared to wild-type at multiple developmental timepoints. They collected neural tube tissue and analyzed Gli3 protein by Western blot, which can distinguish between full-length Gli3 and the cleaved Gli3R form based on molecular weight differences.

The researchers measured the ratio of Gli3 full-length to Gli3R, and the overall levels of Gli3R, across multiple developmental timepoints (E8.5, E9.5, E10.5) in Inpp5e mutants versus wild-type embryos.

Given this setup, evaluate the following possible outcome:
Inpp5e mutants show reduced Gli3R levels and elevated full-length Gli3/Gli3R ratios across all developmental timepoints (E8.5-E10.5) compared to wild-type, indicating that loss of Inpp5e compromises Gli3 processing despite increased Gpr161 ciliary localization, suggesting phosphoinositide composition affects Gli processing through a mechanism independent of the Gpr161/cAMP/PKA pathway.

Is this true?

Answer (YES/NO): NO